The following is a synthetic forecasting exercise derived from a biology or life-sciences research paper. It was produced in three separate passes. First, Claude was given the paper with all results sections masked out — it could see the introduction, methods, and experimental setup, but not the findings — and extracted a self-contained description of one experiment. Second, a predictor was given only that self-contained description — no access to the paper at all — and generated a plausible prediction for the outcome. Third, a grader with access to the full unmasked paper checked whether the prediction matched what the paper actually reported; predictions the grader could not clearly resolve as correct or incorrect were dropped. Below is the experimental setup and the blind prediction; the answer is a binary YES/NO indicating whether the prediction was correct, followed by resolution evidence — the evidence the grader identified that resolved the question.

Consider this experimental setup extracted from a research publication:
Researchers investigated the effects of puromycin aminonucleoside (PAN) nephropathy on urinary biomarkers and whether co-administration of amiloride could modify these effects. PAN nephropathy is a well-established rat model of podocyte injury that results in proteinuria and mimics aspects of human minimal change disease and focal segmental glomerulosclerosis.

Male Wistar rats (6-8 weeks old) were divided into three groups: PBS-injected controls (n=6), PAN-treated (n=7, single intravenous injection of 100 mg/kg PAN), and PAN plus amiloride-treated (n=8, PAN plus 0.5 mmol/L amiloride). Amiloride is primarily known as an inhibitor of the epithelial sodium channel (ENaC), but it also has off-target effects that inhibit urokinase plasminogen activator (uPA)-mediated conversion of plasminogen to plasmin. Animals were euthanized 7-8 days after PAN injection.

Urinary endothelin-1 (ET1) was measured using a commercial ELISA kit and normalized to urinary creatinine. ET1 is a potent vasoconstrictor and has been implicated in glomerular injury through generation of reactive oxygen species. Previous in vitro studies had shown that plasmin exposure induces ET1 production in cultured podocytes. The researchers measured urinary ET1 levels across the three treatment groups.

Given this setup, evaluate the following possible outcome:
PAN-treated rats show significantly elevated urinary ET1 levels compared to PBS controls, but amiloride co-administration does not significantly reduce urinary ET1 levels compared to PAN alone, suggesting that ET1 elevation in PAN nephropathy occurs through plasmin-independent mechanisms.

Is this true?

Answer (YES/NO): NO